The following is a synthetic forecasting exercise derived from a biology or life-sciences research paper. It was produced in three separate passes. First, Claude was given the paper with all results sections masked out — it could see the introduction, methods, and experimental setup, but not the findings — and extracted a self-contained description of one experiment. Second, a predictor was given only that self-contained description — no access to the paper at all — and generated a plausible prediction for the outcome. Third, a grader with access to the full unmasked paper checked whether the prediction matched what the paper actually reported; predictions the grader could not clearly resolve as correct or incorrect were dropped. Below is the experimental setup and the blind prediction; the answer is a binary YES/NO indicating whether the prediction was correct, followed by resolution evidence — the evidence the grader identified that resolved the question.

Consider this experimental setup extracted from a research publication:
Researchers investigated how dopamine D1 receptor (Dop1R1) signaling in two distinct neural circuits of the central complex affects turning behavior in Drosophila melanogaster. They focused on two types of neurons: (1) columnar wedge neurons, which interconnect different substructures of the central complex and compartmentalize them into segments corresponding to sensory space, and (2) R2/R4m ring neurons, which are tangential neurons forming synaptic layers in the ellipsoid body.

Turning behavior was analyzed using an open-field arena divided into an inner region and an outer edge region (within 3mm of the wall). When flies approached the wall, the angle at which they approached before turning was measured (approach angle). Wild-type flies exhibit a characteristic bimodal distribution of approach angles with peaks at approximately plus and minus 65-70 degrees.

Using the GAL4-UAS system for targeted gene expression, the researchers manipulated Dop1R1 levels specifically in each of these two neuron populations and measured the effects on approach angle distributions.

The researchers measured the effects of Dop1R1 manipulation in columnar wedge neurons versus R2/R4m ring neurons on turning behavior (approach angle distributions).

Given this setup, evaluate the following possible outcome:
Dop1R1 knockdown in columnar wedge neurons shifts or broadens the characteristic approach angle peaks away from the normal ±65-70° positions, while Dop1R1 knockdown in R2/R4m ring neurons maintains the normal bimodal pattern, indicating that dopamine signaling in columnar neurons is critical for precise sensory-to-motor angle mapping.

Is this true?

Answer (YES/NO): NO